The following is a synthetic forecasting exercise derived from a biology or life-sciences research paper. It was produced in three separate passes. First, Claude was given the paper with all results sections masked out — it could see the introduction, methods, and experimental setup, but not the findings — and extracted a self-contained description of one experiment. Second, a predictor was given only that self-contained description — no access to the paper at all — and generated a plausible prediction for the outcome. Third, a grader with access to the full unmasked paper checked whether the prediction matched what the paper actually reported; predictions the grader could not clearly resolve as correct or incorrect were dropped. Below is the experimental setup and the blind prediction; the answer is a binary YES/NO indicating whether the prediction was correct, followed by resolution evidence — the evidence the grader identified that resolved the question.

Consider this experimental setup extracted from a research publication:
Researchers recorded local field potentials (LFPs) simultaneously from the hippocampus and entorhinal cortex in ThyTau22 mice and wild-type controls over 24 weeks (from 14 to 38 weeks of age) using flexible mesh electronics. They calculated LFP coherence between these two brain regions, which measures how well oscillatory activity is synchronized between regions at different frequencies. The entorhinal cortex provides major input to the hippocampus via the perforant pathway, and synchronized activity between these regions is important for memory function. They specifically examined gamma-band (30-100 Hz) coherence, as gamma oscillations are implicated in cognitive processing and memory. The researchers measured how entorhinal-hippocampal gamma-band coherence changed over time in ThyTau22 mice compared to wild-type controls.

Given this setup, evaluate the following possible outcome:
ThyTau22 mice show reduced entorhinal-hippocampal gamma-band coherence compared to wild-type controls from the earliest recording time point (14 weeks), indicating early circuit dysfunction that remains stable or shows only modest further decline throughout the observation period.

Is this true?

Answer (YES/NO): NO